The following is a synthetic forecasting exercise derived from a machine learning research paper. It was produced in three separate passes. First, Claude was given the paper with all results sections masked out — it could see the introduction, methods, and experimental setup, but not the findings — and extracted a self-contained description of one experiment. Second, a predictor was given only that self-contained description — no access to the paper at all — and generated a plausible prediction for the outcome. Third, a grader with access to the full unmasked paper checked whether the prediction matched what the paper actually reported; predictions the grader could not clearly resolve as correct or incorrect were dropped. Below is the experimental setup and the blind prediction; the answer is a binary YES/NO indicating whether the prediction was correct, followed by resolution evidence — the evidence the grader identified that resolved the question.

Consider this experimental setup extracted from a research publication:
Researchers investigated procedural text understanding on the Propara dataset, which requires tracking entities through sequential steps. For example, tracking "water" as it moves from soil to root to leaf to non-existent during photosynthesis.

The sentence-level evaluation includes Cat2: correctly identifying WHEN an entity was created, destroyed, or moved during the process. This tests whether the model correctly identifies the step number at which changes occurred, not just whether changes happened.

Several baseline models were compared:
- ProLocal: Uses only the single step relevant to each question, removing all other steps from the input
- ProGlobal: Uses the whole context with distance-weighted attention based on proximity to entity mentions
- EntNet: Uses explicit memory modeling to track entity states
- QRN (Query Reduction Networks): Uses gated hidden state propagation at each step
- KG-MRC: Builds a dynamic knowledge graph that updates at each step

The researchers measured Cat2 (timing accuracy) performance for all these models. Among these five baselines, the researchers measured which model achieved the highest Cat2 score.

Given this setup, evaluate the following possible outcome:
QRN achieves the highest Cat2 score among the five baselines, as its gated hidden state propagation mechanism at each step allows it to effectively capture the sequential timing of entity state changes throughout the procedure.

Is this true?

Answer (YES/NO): NO